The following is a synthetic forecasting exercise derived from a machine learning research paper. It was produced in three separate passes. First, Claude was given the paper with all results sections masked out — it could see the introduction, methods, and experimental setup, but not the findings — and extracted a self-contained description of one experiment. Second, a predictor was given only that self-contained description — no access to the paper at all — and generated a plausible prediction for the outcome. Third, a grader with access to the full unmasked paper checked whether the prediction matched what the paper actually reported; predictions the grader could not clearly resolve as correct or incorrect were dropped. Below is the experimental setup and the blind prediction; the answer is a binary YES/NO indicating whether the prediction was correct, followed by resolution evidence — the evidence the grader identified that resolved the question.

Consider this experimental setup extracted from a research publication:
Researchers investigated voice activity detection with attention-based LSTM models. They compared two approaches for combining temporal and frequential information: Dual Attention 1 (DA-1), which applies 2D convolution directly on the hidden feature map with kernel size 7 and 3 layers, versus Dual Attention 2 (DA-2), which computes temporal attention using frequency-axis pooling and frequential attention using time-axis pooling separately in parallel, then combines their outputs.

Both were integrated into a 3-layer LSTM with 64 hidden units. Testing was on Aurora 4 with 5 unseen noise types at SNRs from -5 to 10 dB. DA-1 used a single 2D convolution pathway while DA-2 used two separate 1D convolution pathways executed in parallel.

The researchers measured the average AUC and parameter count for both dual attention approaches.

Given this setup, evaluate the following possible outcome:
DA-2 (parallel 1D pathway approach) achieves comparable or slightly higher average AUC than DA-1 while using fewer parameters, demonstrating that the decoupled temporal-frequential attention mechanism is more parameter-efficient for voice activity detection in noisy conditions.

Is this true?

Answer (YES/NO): NO